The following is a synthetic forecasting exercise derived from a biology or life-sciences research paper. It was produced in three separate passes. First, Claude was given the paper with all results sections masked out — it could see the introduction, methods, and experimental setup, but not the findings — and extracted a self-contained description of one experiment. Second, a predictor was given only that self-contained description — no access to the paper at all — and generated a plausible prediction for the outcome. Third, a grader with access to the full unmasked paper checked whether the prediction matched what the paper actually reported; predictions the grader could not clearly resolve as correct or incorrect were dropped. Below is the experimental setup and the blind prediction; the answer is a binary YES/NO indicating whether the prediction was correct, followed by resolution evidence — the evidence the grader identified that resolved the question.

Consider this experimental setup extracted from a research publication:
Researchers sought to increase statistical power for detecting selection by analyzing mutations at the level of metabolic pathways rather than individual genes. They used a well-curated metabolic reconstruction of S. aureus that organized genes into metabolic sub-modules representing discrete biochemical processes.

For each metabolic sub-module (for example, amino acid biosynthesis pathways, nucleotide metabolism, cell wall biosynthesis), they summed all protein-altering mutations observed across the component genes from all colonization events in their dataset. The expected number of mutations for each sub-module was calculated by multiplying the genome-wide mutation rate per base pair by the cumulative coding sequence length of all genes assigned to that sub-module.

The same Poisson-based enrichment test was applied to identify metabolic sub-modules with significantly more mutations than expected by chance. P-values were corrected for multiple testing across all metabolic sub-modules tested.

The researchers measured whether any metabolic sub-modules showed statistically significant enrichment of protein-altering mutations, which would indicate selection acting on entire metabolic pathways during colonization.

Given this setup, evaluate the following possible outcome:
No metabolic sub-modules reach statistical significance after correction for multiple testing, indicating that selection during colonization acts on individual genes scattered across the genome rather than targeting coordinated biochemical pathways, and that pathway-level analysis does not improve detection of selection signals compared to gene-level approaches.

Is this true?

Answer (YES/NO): NO